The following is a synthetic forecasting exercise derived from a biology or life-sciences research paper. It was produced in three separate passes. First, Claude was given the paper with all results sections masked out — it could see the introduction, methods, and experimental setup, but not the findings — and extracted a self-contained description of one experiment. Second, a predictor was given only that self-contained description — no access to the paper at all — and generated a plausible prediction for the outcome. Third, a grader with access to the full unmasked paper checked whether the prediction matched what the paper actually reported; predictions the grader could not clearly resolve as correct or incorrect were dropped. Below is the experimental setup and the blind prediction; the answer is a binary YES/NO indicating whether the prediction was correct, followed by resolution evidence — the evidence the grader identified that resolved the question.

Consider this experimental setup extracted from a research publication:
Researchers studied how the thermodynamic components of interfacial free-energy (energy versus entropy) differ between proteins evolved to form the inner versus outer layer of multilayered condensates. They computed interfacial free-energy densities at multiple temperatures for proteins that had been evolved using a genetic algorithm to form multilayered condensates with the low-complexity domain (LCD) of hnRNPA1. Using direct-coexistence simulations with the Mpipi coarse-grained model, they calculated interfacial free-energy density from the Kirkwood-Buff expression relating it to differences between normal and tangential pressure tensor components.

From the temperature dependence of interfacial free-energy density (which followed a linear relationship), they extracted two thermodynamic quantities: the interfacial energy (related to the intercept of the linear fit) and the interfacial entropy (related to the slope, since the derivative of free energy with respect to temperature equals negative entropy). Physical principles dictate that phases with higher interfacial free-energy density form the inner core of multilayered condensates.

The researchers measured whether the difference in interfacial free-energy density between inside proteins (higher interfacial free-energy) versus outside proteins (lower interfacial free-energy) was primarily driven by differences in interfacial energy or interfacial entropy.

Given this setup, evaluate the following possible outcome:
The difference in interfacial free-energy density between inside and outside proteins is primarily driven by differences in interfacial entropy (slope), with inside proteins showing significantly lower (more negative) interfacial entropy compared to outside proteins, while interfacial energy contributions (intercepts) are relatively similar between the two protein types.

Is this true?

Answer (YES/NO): NO